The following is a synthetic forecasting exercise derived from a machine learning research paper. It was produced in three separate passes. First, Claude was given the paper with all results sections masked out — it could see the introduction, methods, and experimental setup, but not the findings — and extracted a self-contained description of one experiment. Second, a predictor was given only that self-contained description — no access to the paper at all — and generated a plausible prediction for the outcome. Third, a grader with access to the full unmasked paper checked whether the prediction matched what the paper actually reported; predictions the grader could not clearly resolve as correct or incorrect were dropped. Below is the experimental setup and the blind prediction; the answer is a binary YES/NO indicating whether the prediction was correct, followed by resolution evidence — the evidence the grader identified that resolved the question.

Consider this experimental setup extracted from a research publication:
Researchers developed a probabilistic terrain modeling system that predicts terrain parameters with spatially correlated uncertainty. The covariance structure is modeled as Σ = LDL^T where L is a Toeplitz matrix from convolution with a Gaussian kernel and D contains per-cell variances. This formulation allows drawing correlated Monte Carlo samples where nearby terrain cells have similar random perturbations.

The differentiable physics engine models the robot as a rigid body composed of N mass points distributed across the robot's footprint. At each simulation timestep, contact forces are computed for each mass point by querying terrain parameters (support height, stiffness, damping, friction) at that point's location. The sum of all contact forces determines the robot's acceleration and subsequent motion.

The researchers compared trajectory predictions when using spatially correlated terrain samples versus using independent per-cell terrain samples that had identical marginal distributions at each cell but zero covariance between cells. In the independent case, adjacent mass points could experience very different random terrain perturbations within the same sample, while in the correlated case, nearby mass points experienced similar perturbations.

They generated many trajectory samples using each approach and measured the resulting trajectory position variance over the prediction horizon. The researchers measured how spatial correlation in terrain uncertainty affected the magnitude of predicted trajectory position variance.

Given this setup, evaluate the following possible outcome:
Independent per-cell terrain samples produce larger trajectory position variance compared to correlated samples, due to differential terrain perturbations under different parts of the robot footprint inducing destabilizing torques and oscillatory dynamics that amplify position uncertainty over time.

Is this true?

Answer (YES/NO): YES